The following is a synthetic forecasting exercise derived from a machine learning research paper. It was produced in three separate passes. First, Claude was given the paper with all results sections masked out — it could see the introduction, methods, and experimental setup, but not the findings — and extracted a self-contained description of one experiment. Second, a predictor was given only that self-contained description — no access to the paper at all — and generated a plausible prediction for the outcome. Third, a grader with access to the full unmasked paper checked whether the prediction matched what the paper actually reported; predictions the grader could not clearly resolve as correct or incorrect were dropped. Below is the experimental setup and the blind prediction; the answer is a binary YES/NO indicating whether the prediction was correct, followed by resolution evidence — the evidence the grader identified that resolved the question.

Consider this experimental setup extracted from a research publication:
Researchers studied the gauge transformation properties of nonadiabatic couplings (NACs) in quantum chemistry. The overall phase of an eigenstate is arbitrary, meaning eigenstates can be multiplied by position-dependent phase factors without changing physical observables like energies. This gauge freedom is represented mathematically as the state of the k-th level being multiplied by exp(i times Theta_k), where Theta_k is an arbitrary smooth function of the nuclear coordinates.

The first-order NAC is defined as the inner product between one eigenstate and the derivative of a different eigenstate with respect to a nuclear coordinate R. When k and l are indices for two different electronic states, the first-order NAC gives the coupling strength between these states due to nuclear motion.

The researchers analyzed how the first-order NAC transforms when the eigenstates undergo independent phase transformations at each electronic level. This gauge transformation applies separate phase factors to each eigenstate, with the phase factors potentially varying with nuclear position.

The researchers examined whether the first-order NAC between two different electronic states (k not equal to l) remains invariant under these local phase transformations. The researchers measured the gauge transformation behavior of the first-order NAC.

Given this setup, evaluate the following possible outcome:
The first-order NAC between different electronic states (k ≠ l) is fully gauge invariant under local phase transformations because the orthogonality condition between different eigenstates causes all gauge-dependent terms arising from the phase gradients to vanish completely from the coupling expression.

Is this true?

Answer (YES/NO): NO